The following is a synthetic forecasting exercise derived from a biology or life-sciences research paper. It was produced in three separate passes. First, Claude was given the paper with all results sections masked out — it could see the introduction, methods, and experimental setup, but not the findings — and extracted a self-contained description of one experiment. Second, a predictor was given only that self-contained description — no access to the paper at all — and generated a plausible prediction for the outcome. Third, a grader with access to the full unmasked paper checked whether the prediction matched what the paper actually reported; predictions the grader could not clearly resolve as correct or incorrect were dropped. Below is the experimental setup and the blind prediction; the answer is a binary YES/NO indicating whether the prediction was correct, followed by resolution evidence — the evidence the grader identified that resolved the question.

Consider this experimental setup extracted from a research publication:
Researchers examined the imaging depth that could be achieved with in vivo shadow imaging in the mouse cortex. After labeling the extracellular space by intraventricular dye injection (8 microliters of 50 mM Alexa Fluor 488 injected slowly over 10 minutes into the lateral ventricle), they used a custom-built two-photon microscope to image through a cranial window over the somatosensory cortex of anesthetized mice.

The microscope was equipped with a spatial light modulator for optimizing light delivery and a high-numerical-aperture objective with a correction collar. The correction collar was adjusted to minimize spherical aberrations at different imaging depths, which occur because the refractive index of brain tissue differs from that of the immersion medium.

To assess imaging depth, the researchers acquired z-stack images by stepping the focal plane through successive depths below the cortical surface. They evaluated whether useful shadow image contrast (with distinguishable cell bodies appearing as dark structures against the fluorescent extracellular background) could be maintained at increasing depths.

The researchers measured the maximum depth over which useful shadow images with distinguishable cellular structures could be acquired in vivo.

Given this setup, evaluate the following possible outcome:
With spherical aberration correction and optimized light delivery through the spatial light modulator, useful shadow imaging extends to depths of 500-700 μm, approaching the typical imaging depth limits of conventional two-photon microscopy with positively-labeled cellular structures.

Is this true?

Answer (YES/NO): NO